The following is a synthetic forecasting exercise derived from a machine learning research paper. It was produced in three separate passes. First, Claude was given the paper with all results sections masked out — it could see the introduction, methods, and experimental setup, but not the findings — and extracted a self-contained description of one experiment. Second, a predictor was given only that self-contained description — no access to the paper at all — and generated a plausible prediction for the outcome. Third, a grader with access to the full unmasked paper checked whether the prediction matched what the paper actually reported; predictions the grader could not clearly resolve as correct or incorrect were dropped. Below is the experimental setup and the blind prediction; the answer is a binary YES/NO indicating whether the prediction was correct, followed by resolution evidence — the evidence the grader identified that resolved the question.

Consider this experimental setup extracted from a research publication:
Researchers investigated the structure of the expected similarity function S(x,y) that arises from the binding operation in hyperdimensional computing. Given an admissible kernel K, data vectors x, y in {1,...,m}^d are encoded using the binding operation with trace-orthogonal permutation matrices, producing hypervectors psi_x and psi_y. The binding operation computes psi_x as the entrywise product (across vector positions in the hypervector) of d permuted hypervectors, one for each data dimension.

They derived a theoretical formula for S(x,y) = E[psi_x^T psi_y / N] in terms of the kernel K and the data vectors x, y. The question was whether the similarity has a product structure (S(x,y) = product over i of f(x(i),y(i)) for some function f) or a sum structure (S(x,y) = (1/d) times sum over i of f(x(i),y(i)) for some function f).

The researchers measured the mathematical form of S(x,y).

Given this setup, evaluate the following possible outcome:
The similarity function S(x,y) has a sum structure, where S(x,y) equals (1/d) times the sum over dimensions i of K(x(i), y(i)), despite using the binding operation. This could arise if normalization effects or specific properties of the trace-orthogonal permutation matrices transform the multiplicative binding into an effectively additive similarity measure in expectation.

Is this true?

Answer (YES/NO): NO